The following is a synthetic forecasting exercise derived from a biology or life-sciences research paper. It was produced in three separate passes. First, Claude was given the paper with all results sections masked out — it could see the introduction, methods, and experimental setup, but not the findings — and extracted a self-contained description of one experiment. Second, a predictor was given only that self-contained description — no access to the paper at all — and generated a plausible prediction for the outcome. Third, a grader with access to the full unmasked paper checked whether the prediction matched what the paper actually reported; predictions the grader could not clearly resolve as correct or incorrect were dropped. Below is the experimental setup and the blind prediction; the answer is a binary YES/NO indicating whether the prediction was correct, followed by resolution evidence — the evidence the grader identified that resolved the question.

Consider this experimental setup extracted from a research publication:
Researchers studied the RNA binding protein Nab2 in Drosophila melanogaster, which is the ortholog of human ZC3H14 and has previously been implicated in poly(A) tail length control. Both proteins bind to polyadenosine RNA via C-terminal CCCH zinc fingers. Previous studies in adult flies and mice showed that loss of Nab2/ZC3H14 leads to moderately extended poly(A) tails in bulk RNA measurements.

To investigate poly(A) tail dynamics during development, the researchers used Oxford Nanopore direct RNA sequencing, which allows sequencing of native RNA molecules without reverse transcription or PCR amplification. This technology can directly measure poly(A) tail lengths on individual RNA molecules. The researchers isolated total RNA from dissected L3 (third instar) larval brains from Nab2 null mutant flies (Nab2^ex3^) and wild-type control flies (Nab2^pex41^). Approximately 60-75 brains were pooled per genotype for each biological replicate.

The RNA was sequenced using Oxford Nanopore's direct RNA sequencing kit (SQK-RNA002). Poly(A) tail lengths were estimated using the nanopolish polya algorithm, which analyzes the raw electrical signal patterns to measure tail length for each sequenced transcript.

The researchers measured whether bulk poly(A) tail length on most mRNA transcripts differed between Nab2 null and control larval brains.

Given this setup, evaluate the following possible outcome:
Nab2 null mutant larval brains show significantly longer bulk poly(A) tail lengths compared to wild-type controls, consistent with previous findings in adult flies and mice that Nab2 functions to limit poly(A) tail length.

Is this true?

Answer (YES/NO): NO